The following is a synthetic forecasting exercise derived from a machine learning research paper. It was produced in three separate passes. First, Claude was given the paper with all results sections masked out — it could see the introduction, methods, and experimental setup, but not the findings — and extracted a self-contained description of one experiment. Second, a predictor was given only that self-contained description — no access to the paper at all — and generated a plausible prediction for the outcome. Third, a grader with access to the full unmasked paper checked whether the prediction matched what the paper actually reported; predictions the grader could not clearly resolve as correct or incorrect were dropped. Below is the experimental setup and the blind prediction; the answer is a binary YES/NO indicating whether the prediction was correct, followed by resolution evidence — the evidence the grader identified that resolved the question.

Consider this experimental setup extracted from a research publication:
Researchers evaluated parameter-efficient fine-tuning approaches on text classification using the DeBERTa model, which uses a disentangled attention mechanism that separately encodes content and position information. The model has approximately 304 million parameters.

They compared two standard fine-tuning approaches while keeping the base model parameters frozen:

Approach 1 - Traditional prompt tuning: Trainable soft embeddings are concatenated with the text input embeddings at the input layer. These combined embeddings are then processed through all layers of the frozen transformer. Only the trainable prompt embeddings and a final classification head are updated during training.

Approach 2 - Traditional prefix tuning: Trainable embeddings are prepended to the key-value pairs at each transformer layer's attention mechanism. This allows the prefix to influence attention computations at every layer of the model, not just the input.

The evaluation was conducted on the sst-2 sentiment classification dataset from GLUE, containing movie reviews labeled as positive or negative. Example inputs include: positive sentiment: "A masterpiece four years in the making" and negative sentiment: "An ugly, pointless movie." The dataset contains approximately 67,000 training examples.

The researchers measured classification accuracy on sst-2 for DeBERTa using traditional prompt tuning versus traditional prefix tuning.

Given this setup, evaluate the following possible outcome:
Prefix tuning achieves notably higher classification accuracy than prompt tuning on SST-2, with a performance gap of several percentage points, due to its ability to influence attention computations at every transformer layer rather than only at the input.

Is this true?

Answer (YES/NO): YES